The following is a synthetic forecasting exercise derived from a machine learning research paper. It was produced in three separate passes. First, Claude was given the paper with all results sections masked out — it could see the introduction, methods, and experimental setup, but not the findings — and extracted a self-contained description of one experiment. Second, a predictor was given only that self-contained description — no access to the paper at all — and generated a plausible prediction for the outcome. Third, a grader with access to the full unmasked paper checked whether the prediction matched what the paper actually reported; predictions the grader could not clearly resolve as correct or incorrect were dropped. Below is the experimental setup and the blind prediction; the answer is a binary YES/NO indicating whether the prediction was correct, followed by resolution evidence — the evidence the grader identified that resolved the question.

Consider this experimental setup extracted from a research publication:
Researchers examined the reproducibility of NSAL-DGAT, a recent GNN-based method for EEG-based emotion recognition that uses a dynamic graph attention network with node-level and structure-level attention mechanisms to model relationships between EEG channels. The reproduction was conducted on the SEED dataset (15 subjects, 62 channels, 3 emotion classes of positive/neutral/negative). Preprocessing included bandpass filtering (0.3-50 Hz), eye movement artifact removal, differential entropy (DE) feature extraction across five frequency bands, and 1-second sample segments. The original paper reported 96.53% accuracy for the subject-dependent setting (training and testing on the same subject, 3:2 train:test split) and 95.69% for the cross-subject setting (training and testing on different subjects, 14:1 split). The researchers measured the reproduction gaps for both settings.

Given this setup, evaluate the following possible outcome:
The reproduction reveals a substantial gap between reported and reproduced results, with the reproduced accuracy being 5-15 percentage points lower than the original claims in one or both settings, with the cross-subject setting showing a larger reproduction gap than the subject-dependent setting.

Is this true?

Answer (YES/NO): YES